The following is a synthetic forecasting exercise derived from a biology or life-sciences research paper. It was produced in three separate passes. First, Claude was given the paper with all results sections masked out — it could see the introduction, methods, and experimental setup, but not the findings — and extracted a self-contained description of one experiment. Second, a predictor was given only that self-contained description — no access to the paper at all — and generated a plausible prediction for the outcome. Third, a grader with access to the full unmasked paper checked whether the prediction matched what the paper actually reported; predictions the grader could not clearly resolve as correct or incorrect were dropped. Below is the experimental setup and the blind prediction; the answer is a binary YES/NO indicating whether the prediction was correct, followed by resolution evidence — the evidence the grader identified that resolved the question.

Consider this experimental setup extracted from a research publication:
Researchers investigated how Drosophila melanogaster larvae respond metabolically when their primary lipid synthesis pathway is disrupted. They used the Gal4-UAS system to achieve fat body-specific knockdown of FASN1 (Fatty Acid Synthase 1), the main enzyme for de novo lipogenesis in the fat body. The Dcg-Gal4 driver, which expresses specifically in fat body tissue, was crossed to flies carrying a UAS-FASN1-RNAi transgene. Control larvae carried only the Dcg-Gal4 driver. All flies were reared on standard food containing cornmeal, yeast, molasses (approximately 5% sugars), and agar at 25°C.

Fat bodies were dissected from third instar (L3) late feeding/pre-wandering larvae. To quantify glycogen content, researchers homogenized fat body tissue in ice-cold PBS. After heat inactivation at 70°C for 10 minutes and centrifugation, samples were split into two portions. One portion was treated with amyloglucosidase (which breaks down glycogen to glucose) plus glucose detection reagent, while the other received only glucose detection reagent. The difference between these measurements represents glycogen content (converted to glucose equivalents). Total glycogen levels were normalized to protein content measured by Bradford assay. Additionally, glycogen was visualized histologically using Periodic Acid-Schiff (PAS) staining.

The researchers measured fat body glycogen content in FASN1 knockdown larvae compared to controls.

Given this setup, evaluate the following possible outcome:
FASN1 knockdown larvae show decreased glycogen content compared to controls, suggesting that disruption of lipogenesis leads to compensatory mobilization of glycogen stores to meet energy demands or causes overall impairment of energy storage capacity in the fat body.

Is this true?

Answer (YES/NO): NO